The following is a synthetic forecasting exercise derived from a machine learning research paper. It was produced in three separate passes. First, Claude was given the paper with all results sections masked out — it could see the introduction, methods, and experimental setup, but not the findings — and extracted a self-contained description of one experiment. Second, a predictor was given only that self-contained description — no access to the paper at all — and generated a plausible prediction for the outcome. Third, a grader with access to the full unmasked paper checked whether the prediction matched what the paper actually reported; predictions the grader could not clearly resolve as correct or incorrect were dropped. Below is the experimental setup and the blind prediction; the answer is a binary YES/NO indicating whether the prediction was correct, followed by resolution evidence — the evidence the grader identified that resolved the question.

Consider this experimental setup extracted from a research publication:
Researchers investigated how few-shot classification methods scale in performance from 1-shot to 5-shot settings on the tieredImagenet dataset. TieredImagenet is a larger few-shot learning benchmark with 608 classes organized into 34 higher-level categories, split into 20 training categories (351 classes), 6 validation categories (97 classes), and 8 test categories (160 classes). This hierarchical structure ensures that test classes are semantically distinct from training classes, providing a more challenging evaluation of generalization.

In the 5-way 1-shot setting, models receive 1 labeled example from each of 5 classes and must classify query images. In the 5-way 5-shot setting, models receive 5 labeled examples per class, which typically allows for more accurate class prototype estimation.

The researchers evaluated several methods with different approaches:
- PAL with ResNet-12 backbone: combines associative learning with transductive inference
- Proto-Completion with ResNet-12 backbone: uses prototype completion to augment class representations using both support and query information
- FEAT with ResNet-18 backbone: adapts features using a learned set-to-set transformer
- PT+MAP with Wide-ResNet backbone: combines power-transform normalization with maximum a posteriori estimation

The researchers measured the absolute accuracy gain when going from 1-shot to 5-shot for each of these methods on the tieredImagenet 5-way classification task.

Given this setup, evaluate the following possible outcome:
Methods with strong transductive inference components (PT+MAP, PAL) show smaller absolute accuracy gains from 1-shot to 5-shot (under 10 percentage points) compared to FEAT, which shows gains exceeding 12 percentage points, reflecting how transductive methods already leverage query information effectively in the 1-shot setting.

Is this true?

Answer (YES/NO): NO